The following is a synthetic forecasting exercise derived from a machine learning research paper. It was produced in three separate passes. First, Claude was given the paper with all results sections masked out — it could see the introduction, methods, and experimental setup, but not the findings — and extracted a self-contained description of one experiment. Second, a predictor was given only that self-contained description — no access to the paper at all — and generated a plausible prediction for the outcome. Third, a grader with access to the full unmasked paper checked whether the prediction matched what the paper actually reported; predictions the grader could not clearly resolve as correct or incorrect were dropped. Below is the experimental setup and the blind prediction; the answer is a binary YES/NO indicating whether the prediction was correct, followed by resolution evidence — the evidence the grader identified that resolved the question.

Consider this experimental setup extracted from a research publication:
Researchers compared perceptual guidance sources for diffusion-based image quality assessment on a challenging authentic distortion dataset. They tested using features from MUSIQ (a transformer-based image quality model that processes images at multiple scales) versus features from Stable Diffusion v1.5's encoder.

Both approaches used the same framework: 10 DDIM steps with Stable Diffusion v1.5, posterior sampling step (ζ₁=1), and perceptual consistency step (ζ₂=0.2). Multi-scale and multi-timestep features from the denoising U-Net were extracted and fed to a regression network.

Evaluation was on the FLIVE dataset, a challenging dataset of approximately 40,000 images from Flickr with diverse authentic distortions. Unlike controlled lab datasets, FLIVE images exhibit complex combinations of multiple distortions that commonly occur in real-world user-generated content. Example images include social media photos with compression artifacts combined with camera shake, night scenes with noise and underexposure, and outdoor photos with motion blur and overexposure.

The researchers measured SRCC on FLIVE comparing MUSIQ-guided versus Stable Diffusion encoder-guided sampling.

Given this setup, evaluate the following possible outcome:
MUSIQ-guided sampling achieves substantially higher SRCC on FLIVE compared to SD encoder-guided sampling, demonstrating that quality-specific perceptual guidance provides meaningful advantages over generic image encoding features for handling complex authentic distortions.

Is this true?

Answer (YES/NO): NO